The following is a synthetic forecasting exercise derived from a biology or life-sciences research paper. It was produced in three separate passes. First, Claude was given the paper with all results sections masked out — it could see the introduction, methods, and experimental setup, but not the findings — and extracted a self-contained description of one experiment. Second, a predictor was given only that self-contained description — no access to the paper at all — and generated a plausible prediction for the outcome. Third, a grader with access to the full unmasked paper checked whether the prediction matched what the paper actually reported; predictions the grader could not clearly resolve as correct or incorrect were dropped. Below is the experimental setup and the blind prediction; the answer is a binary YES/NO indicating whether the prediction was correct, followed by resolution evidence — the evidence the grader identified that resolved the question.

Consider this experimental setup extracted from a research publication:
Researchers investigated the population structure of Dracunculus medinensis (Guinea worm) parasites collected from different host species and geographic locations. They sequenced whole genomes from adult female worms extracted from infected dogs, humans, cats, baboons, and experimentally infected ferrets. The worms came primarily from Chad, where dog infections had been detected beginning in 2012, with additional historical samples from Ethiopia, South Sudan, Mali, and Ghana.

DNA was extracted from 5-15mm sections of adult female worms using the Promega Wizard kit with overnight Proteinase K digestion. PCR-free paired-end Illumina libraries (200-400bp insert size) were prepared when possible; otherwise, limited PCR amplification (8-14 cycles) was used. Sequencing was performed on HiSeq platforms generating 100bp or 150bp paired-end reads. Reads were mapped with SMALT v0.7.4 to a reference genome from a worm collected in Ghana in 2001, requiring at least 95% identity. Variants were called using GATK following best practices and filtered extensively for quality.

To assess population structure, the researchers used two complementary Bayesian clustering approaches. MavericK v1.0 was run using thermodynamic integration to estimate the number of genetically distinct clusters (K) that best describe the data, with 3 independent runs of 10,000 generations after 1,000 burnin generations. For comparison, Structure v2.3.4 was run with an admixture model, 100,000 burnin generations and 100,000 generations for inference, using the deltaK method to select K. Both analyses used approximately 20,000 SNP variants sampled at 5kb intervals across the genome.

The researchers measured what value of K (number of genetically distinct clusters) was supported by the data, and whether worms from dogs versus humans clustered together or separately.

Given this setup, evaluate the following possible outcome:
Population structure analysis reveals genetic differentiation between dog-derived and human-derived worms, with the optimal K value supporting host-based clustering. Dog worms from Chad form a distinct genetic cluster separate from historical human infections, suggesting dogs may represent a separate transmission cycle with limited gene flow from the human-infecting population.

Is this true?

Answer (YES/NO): NO